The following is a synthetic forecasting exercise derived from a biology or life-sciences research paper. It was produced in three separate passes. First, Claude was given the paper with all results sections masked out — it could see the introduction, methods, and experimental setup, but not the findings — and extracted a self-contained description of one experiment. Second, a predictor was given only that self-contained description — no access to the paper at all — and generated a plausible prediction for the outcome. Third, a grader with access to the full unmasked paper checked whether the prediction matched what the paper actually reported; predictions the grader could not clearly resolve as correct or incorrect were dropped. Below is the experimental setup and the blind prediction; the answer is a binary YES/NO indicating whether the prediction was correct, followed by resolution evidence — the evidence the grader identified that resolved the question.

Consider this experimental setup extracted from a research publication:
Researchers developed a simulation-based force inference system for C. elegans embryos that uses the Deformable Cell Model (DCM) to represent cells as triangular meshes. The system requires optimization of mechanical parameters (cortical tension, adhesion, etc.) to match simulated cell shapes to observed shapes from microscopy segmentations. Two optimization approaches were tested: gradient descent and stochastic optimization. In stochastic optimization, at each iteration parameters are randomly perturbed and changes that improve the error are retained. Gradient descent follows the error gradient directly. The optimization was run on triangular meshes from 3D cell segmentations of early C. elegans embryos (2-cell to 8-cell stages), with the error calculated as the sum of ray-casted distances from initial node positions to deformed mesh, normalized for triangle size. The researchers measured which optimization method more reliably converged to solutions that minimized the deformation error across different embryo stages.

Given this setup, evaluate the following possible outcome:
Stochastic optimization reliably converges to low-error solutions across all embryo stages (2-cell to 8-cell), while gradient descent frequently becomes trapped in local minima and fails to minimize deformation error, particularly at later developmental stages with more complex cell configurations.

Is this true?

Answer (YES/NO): NO